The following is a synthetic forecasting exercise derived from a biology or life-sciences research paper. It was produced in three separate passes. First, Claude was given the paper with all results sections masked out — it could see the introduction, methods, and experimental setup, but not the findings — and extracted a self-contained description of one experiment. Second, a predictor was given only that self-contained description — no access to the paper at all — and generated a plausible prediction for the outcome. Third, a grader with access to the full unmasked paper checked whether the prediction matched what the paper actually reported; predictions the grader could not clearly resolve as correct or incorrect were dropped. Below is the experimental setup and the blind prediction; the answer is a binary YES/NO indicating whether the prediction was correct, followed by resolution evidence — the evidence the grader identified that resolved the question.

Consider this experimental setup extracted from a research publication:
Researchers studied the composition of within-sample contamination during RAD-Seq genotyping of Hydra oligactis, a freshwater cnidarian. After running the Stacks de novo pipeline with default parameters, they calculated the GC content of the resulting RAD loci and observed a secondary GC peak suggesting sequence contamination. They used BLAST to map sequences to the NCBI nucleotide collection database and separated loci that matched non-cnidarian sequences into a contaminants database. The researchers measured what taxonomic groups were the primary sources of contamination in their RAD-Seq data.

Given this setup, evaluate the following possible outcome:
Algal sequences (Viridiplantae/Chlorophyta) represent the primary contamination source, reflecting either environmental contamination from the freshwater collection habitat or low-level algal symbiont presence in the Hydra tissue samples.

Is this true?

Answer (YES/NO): NO